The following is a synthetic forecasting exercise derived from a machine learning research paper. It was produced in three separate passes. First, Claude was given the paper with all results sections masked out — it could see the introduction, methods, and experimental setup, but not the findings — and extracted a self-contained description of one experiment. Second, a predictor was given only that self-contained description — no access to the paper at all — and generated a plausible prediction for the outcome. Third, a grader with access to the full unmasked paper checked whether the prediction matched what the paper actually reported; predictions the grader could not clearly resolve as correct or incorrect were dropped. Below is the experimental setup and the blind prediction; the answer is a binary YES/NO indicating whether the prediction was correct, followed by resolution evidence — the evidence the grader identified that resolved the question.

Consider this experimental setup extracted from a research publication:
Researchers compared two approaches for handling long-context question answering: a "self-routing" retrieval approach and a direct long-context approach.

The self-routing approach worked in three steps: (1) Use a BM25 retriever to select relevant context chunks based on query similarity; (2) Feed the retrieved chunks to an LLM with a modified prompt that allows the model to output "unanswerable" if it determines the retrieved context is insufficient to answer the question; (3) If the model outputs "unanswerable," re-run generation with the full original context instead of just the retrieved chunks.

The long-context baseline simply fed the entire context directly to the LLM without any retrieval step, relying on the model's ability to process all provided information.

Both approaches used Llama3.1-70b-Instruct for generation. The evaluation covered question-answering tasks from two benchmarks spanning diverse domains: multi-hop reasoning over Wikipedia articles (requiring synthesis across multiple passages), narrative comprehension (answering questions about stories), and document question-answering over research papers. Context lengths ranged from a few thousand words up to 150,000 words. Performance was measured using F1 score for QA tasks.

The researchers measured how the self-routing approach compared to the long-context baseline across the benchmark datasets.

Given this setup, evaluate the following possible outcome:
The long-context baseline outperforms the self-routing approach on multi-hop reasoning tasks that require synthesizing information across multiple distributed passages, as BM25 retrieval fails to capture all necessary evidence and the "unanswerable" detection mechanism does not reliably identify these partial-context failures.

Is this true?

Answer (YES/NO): NO